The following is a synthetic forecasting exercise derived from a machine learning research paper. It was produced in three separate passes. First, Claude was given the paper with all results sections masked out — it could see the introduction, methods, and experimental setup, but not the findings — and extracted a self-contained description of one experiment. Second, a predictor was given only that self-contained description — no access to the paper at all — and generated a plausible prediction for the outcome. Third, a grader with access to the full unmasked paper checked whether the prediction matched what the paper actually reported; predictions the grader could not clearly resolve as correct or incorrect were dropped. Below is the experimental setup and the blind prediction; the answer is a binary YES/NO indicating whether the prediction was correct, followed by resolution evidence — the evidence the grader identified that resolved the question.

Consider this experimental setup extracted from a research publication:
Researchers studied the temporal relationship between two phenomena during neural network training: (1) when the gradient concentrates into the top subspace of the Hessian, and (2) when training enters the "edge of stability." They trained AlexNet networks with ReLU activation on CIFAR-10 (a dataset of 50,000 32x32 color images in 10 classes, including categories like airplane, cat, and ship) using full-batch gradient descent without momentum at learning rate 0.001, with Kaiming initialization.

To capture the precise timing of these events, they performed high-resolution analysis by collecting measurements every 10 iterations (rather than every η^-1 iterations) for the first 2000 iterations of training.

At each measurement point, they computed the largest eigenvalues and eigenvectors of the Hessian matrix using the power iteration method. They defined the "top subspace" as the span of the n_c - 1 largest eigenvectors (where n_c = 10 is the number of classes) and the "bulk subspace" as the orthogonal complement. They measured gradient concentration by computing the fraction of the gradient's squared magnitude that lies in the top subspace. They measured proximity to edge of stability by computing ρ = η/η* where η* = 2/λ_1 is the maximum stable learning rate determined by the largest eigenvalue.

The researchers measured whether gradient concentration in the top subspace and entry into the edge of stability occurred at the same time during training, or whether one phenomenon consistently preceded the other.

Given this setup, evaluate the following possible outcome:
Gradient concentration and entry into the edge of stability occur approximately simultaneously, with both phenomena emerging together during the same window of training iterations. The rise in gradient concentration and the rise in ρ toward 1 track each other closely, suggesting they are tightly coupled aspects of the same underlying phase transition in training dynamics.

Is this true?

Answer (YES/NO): YES